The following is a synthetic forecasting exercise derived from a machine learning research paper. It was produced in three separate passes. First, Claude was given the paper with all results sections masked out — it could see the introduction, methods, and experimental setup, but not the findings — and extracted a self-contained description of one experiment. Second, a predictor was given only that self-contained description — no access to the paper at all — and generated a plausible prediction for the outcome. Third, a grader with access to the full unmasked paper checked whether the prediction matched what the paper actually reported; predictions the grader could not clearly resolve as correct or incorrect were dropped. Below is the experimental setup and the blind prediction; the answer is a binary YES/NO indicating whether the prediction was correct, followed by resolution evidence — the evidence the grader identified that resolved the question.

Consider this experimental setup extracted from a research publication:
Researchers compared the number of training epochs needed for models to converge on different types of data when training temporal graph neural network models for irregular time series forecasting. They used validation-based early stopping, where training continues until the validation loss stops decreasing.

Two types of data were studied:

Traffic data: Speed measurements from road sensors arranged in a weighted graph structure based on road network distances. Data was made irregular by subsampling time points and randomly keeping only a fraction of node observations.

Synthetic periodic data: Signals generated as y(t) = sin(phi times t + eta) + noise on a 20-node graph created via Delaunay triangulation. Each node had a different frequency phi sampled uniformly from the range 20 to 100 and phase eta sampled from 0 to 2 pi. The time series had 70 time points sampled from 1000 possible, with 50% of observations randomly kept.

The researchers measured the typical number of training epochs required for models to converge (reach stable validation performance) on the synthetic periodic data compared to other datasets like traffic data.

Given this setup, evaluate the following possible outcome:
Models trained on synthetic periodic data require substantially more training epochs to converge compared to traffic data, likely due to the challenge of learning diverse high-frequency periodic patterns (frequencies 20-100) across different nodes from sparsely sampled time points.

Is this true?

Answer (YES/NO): YES